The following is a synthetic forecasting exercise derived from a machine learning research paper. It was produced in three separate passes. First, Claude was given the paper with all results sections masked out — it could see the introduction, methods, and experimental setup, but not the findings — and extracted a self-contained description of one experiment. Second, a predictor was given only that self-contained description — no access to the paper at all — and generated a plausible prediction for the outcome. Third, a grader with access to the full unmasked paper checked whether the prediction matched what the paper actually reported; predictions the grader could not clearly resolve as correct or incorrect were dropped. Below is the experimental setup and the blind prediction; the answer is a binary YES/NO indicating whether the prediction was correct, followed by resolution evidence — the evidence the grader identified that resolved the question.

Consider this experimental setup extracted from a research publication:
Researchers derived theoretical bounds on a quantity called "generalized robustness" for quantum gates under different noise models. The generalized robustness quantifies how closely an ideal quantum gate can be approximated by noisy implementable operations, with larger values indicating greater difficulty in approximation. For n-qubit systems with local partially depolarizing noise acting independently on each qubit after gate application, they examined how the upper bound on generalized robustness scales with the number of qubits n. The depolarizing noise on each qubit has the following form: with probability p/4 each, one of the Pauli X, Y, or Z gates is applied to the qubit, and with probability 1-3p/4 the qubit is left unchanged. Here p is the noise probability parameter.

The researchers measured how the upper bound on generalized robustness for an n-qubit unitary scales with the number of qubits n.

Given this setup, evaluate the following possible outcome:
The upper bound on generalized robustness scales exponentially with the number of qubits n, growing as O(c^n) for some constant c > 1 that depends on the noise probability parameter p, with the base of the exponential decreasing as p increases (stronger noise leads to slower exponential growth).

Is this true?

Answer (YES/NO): NO